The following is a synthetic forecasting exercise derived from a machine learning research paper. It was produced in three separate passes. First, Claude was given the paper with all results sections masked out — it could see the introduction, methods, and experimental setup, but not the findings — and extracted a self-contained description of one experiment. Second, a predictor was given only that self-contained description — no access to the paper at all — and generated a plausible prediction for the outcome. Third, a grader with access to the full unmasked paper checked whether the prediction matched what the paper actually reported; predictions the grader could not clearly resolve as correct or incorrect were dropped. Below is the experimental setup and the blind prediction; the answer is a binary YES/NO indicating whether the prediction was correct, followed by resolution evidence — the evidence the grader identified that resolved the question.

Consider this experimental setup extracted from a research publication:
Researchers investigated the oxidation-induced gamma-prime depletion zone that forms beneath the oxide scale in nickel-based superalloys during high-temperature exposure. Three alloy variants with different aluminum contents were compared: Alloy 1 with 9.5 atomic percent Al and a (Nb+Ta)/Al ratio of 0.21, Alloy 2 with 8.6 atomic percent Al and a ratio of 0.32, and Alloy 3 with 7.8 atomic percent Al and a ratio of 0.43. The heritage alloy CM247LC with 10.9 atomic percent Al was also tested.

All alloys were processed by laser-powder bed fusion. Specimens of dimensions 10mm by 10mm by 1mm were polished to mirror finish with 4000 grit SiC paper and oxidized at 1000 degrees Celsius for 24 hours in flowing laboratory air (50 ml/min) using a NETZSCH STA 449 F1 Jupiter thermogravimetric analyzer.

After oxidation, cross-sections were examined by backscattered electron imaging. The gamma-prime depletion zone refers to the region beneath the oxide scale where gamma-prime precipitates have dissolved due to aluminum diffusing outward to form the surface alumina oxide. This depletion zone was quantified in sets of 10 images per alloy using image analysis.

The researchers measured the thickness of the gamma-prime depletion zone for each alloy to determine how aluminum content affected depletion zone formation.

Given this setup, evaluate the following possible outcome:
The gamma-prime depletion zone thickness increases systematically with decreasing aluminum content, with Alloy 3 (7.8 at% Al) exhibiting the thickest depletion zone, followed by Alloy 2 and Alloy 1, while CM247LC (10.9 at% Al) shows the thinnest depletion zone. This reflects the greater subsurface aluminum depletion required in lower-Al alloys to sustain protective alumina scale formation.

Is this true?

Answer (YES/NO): NO